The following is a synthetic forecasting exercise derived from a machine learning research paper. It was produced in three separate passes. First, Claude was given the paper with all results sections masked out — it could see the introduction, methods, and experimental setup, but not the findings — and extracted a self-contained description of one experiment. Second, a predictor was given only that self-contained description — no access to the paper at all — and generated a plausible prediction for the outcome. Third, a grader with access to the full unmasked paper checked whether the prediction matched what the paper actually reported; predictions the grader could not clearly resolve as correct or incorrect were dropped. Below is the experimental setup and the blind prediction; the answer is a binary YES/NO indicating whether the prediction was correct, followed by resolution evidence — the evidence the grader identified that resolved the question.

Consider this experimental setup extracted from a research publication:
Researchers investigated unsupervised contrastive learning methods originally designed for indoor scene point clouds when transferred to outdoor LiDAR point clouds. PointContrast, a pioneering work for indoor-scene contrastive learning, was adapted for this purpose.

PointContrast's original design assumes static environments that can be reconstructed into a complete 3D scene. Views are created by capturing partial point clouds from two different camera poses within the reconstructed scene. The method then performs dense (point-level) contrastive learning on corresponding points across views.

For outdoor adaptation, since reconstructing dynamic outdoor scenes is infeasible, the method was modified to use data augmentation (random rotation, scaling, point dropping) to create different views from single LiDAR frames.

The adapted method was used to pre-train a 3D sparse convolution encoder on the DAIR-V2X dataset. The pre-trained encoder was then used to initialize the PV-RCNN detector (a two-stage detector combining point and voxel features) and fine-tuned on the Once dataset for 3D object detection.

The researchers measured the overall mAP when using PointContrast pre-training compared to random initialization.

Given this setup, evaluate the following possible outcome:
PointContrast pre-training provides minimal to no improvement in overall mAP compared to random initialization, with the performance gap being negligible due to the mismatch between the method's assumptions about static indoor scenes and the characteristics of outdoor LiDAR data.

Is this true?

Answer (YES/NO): NO